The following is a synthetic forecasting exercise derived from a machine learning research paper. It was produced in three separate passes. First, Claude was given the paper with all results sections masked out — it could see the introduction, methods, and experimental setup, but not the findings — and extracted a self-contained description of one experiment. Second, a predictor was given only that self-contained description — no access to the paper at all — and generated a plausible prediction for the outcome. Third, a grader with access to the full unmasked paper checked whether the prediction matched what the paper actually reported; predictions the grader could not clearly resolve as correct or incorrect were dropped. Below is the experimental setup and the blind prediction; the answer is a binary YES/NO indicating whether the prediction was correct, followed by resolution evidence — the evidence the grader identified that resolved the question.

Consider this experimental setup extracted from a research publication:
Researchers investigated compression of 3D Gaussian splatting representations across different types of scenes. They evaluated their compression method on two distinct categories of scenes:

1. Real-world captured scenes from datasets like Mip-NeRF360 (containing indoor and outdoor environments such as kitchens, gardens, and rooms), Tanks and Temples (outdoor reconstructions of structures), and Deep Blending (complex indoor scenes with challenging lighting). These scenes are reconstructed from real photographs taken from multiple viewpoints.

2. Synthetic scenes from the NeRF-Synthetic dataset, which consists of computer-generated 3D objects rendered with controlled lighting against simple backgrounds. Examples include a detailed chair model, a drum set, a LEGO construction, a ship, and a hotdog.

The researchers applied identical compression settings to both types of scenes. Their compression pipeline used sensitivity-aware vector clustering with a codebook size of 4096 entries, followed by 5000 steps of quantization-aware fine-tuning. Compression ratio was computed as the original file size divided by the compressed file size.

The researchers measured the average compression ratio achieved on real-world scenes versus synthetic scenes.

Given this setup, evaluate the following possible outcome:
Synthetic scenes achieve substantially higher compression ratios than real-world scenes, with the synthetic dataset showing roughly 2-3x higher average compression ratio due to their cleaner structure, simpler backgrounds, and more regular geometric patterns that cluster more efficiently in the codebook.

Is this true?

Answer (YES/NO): NO